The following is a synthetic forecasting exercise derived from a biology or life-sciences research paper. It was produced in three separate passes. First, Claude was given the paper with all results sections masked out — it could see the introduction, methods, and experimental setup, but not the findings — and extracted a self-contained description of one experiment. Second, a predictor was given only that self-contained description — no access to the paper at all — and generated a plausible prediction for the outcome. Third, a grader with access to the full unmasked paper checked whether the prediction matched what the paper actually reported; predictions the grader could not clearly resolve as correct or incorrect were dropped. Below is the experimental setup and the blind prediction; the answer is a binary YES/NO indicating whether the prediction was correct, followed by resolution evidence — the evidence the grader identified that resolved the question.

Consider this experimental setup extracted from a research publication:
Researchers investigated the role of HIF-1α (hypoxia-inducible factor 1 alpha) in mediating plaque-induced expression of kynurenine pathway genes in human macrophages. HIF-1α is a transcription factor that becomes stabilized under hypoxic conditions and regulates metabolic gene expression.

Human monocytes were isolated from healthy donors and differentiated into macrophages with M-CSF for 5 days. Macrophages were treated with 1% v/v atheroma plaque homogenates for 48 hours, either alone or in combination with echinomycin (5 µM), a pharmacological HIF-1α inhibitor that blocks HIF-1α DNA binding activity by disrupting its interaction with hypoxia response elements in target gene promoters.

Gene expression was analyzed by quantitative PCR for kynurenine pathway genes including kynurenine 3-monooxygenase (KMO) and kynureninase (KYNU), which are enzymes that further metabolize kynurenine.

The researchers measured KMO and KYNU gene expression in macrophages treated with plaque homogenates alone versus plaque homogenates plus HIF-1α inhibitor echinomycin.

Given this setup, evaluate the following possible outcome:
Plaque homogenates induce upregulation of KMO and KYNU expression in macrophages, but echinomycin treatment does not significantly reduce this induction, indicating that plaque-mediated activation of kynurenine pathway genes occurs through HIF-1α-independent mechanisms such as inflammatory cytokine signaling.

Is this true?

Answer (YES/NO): NO